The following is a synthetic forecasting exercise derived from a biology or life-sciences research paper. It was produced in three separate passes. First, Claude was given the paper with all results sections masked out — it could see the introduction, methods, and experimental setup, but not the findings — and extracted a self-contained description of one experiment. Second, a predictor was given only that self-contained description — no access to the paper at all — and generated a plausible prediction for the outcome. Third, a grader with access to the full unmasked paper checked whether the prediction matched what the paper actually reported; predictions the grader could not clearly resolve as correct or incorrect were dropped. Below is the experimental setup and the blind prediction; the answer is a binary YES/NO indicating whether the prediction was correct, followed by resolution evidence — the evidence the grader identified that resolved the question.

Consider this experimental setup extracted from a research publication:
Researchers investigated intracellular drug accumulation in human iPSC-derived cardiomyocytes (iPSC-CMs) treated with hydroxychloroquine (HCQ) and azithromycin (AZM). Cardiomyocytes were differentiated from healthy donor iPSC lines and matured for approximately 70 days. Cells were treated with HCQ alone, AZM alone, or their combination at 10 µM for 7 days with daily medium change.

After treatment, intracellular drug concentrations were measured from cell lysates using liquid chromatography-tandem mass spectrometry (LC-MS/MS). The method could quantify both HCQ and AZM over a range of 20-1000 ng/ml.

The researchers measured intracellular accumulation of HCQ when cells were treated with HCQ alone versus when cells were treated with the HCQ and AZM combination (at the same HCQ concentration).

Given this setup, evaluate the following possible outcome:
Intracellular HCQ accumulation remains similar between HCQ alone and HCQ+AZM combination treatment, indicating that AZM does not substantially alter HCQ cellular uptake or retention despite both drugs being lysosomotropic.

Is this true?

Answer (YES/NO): NO